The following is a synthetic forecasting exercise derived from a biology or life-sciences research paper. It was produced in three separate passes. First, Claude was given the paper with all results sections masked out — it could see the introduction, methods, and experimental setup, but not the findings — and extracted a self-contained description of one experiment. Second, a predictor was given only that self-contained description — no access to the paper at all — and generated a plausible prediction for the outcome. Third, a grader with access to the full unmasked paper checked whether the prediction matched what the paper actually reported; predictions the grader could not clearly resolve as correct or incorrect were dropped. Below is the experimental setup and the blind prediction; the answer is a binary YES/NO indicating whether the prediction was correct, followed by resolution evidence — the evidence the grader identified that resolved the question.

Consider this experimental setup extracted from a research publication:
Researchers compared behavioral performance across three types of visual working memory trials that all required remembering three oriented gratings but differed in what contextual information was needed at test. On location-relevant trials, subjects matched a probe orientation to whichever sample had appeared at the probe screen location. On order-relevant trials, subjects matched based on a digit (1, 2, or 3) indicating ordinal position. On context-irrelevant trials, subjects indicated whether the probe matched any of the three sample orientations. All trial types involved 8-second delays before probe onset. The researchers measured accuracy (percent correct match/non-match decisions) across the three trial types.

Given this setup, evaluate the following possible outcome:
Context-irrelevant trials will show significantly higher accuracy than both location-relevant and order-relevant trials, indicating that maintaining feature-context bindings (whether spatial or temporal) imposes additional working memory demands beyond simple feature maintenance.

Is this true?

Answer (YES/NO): NO